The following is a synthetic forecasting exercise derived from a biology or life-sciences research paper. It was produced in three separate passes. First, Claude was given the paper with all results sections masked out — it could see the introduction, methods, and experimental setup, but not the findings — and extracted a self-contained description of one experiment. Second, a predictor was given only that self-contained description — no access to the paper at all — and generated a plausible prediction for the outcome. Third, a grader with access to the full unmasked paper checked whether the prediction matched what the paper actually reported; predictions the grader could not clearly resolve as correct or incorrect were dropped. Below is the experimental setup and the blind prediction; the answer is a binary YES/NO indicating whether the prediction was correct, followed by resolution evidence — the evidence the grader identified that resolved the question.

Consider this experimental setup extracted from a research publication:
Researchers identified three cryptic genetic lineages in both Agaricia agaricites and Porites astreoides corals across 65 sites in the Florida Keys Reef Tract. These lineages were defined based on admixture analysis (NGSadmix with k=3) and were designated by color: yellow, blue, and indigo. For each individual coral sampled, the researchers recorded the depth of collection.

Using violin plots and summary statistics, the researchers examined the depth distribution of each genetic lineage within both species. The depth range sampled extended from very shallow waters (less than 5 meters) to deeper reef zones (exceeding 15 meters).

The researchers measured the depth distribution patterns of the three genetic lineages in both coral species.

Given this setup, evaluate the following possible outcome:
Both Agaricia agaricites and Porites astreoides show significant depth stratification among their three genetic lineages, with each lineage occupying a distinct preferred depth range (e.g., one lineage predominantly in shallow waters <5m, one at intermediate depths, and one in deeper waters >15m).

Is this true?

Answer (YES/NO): NO